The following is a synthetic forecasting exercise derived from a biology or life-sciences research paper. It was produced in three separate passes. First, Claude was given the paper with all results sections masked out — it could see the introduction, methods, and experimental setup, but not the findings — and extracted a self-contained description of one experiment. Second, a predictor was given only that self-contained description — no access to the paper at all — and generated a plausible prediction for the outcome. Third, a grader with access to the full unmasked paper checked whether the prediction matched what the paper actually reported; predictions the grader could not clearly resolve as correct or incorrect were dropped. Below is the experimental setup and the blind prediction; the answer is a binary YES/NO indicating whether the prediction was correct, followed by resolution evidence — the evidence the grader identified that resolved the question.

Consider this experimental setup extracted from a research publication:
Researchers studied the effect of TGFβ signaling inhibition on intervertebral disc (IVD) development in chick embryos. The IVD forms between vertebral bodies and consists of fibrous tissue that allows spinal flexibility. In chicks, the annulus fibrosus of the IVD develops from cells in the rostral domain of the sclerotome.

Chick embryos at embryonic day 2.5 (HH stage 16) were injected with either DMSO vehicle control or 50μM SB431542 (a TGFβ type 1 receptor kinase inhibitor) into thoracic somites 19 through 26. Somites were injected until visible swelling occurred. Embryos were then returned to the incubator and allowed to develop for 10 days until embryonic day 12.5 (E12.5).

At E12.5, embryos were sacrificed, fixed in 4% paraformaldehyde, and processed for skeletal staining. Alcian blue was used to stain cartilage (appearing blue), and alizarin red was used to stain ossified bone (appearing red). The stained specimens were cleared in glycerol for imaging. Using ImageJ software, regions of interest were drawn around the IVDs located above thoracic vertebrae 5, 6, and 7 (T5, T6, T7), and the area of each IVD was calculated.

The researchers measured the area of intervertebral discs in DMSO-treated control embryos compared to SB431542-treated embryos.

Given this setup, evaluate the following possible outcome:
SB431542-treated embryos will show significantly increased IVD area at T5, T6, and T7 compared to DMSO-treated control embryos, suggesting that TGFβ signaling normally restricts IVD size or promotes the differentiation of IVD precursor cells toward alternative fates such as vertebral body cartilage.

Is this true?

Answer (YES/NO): NO